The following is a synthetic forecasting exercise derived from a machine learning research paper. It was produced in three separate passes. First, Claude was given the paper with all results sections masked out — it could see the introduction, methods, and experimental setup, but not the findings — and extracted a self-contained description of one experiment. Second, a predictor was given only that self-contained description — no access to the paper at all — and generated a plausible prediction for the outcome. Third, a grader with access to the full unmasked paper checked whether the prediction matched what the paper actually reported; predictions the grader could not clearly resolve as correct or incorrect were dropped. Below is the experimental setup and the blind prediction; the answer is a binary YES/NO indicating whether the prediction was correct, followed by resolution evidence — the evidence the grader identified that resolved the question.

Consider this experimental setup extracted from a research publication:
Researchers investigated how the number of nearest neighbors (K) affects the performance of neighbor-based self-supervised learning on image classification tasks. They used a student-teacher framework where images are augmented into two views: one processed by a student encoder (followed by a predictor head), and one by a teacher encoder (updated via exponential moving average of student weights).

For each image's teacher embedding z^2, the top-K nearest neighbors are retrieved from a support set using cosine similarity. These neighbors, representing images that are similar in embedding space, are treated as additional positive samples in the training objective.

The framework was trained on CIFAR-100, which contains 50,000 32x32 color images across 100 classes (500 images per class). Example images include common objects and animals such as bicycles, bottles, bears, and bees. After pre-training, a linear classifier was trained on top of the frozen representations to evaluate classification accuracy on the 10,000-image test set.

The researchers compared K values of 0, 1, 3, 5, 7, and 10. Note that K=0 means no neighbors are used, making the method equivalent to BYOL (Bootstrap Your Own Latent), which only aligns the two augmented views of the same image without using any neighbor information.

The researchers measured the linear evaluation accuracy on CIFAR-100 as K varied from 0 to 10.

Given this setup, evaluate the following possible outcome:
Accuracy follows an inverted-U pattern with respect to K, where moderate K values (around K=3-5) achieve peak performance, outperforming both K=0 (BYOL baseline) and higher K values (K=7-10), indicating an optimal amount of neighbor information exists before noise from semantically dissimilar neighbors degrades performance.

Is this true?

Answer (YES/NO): YES